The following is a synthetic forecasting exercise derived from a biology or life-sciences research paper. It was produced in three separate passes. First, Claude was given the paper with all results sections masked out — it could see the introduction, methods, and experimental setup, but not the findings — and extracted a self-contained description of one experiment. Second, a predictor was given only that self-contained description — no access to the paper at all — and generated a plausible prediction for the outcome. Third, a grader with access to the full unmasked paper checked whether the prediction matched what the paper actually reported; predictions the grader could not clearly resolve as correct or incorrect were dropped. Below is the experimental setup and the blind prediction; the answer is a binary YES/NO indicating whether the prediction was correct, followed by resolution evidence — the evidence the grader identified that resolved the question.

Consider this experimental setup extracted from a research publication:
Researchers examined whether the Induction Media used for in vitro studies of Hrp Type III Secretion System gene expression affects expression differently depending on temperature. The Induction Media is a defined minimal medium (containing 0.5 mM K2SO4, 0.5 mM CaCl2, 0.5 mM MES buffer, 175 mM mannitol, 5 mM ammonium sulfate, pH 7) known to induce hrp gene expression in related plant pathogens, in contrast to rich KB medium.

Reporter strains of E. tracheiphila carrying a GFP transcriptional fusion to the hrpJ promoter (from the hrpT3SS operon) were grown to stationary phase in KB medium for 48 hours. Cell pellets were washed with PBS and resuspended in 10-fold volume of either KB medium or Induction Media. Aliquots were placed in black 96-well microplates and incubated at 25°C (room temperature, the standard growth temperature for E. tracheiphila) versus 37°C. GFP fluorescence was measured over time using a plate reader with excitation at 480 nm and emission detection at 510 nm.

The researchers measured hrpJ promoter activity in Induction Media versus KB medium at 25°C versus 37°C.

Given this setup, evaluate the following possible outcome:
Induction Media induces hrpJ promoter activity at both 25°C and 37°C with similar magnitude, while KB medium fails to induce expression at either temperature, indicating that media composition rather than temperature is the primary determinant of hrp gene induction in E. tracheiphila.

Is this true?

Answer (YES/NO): NO